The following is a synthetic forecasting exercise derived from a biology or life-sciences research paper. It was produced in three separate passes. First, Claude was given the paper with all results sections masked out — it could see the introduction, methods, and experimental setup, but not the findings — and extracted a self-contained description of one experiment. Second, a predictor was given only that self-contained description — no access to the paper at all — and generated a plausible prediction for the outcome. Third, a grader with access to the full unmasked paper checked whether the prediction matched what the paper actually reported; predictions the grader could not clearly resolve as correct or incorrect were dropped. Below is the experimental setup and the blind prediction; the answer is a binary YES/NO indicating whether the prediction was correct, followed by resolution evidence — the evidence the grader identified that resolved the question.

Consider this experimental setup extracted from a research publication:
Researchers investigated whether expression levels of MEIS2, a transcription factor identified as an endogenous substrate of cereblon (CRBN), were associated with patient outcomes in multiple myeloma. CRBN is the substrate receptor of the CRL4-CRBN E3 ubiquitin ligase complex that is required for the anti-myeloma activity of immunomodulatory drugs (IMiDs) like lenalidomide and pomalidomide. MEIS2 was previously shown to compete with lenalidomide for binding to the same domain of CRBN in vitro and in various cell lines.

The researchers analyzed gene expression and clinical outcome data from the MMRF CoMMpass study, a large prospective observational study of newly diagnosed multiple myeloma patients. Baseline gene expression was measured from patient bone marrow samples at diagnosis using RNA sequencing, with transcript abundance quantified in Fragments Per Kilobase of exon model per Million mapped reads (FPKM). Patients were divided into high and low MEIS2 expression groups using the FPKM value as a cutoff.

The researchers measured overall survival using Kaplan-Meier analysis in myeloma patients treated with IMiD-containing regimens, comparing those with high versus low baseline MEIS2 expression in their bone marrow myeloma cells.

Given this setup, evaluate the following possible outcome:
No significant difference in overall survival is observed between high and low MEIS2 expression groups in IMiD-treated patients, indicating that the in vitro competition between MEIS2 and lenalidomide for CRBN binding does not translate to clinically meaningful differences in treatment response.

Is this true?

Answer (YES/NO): NO